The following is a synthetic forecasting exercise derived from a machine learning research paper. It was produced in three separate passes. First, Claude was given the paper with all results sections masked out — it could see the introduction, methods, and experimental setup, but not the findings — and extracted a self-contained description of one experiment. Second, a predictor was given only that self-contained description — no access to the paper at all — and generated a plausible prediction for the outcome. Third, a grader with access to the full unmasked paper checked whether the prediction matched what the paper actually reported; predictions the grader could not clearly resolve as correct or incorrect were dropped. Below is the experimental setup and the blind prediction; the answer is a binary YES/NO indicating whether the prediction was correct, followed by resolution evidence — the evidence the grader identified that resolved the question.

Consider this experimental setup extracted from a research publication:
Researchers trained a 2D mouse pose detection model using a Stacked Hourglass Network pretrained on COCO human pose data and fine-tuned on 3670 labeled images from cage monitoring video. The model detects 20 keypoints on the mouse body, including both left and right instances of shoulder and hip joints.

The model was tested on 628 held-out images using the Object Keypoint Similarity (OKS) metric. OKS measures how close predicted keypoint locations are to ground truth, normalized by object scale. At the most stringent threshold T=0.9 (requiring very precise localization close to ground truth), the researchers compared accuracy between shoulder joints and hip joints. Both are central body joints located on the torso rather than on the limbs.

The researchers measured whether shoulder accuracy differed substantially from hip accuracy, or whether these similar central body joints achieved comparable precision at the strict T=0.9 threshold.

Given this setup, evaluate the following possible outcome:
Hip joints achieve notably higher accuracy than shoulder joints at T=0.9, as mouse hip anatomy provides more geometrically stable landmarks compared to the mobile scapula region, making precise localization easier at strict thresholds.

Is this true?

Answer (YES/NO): NO